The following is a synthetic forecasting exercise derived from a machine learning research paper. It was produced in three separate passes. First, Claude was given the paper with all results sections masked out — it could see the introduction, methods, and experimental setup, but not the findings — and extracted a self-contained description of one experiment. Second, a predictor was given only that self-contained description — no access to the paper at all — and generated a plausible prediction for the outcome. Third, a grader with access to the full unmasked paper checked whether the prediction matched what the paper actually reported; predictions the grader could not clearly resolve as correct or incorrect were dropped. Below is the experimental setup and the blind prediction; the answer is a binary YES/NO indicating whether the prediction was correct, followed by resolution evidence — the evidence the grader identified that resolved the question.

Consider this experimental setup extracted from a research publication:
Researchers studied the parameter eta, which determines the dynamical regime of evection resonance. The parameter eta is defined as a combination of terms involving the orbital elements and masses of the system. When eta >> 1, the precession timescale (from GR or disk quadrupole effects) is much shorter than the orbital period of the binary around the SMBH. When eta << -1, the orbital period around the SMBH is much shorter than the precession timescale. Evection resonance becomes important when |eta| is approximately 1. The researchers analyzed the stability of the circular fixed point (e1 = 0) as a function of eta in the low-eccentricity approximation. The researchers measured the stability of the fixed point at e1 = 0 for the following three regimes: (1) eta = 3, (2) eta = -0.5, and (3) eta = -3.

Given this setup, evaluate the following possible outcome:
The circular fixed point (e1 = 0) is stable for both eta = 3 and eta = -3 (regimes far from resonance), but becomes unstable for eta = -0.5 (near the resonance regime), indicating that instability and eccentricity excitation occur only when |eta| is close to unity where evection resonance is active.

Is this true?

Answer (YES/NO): YES